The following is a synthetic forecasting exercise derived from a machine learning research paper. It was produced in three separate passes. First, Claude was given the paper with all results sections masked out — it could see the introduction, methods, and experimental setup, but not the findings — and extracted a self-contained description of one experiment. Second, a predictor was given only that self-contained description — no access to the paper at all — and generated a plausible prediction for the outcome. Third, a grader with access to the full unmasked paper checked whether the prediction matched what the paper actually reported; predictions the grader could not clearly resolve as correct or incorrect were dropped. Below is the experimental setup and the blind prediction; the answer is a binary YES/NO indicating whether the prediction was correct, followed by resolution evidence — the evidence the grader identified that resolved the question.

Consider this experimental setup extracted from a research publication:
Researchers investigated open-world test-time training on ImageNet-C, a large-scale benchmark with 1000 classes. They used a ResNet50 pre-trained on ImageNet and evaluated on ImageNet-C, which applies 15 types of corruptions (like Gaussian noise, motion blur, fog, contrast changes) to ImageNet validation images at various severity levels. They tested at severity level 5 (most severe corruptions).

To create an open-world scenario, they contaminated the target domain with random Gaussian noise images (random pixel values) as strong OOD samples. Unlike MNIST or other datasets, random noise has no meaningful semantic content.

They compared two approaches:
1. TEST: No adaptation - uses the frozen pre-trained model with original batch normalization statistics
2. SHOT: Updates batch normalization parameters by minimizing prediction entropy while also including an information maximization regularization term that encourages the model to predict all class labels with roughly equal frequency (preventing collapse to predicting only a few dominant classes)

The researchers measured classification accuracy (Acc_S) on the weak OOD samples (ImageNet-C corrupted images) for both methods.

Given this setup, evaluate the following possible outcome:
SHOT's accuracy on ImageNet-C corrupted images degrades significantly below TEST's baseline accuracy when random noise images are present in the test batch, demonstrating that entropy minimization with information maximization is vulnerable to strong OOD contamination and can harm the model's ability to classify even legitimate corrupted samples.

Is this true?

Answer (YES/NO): NO